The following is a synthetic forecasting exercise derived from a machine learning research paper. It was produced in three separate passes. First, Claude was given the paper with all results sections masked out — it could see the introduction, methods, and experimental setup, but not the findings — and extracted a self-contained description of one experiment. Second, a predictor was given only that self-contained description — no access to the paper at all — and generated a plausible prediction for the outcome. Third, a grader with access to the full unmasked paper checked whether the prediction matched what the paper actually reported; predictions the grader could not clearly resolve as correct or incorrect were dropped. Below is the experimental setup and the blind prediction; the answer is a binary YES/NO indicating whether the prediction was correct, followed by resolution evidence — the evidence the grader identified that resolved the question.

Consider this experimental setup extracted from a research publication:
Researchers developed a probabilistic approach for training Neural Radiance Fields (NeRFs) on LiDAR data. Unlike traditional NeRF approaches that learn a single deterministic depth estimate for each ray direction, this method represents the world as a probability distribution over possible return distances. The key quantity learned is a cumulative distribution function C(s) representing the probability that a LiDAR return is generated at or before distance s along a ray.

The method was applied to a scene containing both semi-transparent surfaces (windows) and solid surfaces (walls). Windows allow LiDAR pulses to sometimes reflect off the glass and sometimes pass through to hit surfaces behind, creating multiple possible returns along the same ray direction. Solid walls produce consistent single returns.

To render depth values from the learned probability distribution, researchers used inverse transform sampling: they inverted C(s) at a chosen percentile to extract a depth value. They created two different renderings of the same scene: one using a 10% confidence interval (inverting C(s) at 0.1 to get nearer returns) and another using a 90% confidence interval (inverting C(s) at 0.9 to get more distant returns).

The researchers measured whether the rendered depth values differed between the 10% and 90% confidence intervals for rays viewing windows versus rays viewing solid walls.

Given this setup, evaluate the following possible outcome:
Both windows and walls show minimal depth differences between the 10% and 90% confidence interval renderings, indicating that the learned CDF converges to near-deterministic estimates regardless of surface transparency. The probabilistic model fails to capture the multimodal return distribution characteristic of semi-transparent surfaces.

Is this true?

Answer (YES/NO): NO